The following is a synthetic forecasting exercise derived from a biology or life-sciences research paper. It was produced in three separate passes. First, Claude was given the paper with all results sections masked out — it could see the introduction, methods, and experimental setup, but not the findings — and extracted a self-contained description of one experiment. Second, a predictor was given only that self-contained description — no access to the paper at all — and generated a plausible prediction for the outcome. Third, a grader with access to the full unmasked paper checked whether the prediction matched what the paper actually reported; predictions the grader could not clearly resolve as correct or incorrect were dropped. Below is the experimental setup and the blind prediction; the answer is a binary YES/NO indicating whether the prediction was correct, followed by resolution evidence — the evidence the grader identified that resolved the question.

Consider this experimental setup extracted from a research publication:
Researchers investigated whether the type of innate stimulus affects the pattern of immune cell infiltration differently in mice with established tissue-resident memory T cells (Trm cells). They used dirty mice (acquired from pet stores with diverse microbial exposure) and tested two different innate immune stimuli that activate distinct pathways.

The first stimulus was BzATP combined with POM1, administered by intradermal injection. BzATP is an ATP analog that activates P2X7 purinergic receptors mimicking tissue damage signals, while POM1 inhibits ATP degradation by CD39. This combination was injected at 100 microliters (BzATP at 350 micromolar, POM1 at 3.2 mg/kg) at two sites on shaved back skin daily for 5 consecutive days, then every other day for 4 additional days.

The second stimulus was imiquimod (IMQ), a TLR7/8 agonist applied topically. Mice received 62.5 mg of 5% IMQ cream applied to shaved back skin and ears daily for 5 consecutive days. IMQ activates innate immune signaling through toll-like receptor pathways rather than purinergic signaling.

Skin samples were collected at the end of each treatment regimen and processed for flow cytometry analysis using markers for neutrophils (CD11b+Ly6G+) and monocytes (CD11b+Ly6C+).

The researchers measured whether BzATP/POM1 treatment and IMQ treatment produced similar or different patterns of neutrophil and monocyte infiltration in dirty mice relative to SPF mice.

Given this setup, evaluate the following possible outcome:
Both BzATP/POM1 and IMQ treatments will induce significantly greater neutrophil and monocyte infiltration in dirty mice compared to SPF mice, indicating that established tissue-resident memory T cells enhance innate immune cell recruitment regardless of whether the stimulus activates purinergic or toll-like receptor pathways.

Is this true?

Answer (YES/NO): NO